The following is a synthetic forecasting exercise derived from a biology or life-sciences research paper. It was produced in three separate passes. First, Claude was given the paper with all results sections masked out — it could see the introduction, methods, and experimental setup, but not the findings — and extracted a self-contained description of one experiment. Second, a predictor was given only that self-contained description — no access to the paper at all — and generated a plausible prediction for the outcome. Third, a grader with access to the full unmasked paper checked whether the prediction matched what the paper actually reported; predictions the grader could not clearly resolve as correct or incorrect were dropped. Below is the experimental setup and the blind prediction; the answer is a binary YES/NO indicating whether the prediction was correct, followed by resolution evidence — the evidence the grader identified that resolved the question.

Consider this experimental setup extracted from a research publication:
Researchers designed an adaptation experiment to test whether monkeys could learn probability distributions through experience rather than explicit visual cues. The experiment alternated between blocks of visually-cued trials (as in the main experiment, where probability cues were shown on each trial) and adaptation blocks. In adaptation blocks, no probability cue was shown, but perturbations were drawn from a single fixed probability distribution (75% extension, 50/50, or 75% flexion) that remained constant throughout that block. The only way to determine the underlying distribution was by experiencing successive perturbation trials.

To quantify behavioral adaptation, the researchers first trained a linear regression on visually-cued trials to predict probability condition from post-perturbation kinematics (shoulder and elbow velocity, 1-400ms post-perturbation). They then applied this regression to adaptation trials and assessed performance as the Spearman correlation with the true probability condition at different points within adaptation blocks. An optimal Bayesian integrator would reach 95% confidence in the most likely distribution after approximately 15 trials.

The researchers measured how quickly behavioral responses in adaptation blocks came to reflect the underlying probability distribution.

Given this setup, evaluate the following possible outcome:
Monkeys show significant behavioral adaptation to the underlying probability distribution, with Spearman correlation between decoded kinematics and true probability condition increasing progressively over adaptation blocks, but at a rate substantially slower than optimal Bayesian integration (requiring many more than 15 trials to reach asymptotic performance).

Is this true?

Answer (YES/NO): NO